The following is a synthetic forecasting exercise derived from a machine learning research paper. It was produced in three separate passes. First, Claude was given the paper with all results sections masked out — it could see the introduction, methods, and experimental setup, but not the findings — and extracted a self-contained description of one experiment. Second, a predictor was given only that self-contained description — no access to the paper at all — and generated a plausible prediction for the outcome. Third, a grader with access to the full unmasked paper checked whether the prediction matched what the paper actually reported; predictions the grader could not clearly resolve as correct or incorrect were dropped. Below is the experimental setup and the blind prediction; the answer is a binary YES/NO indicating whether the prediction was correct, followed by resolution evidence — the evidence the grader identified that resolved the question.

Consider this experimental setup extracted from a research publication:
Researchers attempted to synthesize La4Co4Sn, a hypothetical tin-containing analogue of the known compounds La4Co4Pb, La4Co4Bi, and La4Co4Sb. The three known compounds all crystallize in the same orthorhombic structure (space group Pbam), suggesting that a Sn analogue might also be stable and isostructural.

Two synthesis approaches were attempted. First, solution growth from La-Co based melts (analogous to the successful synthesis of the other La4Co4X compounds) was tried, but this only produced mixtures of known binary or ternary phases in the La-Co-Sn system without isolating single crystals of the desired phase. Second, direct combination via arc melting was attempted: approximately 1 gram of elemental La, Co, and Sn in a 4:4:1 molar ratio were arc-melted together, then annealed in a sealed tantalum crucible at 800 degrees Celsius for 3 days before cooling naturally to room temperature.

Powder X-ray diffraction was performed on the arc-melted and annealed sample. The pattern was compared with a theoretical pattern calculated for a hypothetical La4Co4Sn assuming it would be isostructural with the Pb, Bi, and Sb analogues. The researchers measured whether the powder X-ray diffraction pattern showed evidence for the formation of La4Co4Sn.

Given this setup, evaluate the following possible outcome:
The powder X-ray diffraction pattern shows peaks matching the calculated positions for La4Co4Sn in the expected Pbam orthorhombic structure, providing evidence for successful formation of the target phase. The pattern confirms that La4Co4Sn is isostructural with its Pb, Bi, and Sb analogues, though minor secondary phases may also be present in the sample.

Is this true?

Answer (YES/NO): YES